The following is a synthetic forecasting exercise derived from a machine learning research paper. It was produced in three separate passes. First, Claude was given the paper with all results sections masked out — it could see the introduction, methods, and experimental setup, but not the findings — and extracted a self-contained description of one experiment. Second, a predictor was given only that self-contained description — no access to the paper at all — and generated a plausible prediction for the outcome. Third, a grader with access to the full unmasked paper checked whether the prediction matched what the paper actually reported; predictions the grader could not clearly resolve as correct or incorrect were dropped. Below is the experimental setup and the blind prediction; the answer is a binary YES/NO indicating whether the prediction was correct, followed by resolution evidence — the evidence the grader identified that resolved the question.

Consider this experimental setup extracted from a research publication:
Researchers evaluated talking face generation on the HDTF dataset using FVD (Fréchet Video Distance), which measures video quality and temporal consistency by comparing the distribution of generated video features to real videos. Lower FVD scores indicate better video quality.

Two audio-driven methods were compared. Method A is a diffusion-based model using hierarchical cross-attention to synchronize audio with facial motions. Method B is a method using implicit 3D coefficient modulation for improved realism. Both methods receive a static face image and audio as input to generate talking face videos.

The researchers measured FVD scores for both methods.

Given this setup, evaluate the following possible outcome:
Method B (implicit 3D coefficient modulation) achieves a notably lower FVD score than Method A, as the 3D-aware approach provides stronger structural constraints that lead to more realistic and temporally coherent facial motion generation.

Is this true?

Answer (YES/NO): NO